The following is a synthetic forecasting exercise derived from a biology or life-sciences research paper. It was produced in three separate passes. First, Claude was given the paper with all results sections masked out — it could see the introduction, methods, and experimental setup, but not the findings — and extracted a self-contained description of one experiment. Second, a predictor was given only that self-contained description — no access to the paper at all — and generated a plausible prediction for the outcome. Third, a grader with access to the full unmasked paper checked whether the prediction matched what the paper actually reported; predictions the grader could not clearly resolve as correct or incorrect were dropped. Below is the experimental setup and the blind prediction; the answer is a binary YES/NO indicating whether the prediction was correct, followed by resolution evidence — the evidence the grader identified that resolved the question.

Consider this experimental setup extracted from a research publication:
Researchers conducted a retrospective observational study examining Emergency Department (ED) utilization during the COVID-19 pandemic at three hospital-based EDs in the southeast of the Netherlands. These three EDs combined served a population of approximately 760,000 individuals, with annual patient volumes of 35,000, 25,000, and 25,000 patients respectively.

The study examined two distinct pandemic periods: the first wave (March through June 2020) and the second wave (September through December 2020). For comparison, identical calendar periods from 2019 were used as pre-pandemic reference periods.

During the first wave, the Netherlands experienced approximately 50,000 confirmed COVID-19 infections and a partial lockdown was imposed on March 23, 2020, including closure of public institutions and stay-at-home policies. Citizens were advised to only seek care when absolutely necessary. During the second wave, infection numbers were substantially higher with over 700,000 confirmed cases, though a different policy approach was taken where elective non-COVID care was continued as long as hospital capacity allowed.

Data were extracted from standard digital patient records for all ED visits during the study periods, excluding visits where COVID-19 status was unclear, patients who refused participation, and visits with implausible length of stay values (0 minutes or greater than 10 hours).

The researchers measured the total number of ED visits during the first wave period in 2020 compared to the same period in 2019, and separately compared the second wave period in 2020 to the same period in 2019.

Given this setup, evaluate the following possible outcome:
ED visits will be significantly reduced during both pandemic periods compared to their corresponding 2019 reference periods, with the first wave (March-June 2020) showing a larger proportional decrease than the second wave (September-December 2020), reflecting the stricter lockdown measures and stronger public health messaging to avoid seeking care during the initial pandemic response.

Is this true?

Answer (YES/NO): YES